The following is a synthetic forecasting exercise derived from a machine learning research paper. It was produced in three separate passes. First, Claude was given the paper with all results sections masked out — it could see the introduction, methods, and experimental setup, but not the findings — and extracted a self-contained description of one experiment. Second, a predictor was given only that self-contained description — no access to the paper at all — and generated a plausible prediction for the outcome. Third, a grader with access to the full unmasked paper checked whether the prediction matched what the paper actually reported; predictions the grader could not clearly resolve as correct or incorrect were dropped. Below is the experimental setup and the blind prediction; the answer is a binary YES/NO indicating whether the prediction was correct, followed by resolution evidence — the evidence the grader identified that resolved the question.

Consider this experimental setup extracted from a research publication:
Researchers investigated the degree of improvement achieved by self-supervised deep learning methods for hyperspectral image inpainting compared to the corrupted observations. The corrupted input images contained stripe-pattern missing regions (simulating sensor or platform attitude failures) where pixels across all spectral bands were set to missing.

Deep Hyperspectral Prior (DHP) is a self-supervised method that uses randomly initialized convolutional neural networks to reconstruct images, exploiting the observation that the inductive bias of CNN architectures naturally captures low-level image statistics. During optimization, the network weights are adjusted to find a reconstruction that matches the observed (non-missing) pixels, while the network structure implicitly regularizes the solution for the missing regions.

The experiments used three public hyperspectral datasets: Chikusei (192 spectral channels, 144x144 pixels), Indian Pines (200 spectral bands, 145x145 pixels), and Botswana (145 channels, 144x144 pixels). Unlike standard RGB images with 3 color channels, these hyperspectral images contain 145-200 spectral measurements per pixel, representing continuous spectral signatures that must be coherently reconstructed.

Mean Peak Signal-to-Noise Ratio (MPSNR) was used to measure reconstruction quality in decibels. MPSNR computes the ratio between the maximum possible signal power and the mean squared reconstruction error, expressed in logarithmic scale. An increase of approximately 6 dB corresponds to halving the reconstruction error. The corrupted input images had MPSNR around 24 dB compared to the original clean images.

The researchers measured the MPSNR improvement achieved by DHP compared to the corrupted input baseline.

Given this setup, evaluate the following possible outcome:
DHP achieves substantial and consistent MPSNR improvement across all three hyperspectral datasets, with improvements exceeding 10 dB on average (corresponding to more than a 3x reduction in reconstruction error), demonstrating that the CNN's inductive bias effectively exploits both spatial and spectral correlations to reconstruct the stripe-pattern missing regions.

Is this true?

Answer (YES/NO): YES